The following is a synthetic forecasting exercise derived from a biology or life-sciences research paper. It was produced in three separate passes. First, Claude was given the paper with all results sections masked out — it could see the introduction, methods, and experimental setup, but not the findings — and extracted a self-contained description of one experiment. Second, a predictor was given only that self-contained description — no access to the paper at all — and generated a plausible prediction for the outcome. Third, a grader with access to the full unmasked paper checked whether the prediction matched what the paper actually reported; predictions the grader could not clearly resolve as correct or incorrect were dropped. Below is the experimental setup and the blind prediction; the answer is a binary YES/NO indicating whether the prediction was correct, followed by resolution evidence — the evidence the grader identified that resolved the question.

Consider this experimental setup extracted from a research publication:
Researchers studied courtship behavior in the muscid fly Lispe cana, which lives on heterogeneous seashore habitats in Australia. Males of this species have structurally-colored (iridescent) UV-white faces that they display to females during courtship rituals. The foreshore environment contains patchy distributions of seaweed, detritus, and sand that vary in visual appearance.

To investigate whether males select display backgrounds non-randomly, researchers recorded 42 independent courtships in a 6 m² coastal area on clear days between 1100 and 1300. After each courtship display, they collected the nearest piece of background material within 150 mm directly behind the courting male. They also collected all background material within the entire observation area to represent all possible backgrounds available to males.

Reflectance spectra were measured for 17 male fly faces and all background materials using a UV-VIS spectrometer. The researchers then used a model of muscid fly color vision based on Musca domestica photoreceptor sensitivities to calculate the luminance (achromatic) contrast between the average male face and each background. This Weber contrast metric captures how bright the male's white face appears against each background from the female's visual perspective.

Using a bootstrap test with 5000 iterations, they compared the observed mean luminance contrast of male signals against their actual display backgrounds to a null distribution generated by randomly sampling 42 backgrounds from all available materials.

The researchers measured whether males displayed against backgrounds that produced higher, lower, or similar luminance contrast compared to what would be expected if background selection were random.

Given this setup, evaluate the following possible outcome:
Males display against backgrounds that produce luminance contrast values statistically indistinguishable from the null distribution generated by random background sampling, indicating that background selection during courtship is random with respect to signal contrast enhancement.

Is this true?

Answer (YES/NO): NO